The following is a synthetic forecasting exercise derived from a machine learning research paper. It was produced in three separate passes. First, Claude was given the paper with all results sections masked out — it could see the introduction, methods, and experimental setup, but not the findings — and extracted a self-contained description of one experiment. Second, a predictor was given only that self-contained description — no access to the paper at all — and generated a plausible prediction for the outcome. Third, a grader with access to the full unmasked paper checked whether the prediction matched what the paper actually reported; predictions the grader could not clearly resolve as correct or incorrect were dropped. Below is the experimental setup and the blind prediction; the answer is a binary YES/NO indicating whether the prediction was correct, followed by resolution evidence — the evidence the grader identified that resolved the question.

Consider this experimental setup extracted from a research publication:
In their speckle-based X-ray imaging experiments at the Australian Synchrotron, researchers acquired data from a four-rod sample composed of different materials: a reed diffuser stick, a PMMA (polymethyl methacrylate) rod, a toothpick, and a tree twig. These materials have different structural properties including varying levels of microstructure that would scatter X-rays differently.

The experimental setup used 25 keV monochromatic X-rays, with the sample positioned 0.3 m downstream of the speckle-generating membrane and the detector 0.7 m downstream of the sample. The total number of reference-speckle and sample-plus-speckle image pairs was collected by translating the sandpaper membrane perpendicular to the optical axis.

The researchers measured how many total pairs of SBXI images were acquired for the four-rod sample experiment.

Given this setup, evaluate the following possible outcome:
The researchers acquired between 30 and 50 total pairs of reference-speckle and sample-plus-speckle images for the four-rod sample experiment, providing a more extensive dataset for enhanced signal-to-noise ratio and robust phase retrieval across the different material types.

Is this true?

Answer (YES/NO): NO